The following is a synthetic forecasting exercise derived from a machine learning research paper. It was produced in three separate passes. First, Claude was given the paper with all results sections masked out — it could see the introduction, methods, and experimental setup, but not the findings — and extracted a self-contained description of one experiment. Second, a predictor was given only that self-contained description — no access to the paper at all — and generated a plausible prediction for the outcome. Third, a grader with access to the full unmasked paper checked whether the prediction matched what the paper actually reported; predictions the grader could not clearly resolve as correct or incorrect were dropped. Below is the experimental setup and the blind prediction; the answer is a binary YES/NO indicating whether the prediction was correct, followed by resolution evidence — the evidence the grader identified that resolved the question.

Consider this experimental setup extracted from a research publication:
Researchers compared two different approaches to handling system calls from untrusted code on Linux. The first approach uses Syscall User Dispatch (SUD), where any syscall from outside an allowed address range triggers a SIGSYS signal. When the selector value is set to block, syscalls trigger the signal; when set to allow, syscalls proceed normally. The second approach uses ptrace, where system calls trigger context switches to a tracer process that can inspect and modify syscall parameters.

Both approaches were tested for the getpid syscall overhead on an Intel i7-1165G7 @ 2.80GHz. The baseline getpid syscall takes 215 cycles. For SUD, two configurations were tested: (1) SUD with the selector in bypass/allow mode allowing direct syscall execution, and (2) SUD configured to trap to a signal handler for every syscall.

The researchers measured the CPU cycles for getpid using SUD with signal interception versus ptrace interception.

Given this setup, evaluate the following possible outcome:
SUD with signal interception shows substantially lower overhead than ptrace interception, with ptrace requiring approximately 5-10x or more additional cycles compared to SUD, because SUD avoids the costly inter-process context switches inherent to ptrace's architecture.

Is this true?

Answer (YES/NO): YES